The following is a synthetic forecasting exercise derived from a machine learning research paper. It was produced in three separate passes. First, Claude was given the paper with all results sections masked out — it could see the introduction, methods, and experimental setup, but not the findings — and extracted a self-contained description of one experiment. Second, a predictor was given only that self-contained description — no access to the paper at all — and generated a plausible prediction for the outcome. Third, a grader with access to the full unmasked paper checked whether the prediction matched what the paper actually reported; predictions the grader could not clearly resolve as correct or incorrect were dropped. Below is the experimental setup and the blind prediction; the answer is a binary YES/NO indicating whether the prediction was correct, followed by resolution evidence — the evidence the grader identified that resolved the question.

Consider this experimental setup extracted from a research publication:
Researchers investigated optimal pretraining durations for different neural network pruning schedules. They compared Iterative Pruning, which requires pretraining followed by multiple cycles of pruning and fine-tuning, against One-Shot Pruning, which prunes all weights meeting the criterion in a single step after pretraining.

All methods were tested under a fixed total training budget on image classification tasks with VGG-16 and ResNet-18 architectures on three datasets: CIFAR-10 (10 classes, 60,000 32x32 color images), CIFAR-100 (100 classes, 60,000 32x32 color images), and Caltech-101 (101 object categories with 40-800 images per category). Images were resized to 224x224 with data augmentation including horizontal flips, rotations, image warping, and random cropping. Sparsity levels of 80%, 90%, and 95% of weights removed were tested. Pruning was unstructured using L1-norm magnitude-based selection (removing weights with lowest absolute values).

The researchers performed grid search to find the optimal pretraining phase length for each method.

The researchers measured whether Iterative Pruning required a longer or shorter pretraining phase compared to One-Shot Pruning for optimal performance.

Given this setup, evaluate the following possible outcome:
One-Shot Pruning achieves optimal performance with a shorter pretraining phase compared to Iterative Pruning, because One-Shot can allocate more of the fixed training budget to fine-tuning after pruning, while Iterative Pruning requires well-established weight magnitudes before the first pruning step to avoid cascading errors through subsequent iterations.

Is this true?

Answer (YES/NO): NO